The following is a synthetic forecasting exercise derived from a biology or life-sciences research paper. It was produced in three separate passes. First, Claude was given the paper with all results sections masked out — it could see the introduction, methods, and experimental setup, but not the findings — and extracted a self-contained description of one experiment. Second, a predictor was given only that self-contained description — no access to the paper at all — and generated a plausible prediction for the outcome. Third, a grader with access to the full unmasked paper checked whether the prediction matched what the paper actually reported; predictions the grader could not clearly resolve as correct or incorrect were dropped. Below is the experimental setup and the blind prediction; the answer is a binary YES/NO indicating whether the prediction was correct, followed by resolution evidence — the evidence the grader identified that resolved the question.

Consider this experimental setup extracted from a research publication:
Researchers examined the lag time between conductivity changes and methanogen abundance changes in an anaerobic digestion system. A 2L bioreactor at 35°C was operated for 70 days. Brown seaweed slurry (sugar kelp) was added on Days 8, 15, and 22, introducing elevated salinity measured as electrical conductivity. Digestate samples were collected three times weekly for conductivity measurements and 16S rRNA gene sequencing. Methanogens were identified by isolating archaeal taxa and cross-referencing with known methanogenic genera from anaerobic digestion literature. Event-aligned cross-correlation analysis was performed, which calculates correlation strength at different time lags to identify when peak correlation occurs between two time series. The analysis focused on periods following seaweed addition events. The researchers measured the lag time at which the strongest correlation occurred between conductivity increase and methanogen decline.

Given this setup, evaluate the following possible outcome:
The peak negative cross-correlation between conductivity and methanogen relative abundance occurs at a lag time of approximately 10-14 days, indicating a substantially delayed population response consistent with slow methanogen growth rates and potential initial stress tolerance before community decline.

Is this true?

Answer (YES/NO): NO